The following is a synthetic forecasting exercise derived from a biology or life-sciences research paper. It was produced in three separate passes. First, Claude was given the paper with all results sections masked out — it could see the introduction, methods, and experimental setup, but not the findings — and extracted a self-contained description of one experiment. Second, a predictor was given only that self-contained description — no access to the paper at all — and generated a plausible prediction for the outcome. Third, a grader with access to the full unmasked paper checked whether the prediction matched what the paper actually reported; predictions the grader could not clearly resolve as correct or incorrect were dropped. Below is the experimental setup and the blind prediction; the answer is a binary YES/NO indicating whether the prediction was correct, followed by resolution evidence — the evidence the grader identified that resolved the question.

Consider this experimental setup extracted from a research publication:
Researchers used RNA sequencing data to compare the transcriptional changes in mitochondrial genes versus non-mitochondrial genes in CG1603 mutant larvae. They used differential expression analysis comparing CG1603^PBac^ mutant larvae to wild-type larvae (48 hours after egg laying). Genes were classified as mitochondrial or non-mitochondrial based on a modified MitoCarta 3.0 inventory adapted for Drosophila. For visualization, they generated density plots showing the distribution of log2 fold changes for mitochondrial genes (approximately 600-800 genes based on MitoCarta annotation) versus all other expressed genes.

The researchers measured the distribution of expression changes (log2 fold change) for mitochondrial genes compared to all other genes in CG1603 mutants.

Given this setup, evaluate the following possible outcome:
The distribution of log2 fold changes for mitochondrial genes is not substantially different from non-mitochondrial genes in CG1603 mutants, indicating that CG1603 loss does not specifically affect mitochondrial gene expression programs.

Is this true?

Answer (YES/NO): NO